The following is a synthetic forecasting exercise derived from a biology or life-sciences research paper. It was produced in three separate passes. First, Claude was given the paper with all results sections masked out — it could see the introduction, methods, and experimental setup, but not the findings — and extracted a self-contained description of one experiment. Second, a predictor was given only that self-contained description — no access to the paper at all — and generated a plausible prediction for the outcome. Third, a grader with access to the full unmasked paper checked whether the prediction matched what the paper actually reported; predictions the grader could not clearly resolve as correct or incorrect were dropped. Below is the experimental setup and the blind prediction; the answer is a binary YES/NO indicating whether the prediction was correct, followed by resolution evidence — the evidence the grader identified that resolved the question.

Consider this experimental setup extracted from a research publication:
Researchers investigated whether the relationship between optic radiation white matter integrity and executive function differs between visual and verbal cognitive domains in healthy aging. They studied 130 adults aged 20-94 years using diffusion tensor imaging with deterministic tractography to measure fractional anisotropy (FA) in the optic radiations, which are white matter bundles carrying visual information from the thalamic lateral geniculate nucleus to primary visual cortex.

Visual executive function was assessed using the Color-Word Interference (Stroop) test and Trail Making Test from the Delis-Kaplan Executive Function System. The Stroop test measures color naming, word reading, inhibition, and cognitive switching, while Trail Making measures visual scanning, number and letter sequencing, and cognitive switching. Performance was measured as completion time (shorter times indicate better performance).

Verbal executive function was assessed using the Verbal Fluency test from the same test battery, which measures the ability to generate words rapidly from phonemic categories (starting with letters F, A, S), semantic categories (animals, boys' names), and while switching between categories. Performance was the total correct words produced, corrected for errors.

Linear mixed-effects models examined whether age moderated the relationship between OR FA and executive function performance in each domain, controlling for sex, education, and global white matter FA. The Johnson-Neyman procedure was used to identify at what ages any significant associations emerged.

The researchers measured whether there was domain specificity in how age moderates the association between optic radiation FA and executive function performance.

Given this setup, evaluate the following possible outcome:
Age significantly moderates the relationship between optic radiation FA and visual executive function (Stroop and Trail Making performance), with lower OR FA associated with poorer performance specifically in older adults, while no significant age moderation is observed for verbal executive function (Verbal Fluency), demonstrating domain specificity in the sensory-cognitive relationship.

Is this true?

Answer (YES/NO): YES